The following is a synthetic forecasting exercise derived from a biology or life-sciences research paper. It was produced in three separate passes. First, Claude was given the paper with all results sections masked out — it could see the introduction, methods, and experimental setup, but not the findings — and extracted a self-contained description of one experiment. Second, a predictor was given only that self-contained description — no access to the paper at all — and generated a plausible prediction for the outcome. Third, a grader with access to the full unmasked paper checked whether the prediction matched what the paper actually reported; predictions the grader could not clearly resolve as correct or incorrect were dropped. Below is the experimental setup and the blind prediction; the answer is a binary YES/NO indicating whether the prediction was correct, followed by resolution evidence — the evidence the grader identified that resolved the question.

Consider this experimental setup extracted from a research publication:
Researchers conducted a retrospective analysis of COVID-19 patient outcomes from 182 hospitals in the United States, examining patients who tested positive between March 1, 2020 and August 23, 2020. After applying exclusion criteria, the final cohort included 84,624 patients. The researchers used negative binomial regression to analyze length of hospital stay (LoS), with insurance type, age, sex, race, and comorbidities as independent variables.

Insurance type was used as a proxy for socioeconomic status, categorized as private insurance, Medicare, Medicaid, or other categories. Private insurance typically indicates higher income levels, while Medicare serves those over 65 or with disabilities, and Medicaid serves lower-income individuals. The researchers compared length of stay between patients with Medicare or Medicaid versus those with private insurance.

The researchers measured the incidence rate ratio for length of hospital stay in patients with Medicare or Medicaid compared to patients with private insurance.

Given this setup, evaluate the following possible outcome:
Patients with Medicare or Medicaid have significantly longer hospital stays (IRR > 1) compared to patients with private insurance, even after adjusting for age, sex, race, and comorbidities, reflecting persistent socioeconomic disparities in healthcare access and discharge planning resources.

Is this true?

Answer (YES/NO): YES